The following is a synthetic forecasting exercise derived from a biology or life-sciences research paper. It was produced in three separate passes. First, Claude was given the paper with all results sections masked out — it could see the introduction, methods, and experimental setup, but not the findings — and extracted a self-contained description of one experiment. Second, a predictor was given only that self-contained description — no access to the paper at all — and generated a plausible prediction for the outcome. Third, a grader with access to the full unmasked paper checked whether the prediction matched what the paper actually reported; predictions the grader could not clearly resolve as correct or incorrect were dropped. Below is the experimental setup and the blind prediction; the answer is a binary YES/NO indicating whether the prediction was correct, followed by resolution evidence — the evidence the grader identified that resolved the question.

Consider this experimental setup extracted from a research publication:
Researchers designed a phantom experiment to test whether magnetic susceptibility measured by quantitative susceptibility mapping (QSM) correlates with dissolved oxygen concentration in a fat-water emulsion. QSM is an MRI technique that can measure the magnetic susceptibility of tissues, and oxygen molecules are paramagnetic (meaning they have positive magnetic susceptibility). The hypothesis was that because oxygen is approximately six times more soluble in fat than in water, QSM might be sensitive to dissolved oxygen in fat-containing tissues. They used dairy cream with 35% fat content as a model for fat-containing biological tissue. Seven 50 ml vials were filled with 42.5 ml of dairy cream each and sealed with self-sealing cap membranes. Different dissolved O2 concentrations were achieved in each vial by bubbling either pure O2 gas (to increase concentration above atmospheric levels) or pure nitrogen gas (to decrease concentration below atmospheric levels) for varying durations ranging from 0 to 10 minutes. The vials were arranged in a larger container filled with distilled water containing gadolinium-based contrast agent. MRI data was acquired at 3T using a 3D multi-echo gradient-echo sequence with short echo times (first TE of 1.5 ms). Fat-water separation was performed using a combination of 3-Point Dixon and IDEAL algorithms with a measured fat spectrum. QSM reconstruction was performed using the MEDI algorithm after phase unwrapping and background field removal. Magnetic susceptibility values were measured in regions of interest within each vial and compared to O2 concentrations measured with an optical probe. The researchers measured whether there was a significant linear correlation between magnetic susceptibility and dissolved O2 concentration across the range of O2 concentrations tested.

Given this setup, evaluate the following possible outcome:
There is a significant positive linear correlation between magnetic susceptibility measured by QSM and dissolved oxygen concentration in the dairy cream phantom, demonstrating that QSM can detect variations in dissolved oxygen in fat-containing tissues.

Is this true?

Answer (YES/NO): NO